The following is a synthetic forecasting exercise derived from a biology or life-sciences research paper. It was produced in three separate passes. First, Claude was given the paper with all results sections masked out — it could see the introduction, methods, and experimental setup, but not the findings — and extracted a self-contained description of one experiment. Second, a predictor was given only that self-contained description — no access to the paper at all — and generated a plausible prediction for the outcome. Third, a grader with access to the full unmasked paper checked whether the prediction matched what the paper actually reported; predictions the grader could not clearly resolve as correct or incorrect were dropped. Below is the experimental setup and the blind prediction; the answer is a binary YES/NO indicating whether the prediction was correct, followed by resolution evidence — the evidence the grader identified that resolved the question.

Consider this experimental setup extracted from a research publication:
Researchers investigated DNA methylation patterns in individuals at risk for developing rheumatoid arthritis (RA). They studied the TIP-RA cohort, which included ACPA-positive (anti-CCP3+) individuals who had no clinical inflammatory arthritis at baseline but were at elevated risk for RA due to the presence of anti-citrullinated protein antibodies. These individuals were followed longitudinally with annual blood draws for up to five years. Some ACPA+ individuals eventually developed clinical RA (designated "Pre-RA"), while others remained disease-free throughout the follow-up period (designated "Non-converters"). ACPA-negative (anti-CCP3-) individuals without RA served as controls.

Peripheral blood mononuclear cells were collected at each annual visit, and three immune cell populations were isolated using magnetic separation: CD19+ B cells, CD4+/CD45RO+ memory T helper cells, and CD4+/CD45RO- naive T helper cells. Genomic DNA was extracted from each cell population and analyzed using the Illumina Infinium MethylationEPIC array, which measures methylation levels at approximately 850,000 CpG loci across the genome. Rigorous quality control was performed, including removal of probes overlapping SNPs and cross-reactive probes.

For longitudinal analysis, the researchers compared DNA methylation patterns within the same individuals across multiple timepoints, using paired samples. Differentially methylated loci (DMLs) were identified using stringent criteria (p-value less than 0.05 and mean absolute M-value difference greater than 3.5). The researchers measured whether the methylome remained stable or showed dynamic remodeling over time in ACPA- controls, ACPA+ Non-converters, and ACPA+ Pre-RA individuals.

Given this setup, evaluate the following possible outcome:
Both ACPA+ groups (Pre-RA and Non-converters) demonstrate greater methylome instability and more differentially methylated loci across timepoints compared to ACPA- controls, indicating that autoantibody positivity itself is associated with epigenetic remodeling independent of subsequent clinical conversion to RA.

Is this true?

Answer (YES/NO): NO